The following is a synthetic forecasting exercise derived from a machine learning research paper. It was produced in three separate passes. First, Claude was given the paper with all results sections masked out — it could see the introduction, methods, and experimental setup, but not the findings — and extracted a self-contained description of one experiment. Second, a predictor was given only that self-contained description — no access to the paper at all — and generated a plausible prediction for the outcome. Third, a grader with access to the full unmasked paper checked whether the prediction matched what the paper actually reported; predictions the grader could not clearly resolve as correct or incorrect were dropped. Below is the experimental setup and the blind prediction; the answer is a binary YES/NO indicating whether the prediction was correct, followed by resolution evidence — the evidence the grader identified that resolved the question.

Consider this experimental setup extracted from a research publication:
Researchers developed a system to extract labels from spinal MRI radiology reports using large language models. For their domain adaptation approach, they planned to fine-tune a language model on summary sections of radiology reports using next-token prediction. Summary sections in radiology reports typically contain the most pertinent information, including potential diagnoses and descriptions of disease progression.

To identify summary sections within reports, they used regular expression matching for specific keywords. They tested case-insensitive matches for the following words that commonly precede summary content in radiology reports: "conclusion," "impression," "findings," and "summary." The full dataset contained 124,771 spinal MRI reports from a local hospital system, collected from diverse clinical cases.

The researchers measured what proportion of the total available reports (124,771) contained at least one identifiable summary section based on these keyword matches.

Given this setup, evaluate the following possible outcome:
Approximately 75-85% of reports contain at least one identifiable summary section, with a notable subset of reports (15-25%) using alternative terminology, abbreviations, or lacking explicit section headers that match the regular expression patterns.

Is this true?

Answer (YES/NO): NO